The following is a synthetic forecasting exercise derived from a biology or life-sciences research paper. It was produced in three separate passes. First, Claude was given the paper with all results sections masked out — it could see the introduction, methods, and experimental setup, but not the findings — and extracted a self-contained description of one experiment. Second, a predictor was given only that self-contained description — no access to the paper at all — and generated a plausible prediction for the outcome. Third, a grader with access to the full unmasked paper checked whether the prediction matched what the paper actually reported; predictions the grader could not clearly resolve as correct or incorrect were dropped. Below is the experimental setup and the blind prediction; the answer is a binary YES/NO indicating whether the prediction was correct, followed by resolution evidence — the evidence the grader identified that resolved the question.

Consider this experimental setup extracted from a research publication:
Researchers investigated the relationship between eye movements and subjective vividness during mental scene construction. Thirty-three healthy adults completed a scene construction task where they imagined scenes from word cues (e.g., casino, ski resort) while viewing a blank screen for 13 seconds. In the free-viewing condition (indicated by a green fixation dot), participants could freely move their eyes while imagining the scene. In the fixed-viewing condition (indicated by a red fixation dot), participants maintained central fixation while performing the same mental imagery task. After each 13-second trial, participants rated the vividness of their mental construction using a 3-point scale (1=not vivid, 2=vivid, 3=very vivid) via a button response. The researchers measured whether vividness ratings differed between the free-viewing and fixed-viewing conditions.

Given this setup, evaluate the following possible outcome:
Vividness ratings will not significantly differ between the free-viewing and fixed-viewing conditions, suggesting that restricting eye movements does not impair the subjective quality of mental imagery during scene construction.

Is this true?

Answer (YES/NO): NO